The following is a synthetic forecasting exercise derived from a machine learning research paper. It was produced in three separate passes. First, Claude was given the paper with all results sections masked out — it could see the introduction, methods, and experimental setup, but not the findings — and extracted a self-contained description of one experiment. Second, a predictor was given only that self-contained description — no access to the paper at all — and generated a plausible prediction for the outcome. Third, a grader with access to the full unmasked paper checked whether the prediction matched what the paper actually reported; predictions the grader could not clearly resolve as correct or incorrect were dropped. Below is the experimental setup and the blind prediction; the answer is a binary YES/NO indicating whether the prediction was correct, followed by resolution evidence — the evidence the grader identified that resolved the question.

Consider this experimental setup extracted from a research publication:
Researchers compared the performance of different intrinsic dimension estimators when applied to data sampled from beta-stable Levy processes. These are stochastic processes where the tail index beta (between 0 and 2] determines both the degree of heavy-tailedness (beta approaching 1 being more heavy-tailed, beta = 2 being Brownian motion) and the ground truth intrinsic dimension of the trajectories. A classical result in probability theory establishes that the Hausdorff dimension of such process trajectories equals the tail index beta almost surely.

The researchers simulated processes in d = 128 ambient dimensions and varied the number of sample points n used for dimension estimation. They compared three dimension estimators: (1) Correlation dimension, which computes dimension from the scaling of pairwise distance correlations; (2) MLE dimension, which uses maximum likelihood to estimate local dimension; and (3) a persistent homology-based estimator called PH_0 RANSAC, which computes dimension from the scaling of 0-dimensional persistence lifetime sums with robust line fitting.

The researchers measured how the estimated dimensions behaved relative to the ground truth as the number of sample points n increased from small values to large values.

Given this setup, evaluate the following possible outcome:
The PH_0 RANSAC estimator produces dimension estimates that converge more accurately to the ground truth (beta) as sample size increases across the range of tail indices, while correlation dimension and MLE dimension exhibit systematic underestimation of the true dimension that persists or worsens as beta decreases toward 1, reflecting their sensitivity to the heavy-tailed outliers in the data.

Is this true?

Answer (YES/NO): NO